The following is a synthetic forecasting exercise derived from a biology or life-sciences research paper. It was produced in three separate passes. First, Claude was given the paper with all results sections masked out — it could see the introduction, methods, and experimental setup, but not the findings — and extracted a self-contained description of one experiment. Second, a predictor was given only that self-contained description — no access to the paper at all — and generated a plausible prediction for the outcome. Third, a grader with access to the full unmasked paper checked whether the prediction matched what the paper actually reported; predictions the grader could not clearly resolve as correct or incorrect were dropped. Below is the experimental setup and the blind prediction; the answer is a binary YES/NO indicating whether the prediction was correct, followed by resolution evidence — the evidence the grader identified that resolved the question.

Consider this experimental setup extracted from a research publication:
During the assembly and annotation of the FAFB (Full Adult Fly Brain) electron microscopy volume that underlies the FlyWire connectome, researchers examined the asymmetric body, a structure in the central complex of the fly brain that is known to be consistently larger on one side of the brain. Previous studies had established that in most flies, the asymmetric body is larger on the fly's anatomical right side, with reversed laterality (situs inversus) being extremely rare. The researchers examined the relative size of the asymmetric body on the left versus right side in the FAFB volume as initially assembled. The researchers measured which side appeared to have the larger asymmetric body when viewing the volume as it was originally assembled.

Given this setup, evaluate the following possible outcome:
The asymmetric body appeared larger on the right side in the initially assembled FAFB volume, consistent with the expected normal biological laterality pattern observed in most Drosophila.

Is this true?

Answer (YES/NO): NO